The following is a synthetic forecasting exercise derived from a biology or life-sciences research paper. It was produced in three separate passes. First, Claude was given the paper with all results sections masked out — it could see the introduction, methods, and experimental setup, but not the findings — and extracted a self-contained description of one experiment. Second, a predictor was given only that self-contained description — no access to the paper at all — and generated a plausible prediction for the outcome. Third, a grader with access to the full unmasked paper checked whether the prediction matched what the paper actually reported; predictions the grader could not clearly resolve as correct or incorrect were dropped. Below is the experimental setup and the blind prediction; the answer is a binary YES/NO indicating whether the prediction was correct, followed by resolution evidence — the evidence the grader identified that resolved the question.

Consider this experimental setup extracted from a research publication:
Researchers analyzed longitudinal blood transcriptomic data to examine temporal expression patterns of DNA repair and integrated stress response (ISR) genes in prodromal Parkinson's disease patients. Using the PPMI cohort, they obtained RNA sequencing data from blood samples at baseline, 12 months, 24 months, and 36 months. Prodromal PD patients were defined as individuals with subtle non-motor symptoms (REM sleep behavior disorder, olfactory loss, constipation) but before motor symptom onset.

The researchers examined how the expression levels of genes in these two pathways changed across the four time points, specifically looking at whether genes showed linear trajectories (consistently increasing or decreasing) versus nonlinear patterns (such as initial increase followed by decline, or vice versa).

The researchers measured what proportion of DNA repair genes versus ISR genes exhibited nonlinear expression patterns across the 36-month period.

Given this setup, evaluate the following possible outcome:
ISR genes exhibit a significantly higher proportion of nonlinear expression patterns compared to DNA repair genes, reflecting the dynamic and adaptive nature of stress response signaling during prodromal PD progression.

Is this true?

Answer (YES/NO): YES